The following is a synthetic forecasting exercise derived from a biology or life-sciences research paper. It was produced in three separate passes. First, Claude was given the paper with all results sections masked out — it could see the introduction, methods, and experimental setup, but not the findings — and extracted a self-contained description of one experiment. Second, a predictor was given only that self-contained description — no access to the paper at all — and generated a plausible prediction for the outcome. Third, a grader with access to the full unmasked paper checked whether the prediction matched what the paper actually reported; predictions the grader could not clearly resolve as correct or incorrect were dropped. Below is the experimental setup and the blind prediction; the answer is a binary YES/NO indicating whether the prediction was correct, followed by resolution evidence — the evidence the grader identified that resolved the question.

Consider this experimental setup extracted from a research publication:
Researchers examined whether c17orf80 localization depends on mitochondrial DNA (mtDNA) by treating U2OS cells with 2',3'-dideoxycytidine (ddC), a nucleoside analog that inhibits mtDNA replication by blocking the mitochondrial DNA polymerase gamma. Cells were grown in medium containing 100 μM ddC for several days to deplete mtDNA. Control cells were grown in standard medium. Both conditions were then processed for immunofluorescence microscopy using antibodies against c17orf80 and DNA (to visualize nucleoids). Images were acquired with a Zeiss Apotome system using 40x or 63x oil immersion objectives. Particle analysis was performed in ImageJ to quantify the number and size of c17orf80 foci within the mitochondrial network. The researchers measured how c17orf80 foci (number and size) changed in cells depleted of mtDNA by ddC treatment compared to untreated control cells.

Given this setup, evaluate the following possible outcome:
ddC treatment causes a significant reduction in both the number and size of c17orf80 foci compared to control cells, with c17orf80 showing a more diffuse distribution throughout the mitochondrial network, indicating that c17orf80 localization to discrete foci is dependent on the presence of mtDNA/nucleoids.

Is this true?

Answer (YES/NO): NO